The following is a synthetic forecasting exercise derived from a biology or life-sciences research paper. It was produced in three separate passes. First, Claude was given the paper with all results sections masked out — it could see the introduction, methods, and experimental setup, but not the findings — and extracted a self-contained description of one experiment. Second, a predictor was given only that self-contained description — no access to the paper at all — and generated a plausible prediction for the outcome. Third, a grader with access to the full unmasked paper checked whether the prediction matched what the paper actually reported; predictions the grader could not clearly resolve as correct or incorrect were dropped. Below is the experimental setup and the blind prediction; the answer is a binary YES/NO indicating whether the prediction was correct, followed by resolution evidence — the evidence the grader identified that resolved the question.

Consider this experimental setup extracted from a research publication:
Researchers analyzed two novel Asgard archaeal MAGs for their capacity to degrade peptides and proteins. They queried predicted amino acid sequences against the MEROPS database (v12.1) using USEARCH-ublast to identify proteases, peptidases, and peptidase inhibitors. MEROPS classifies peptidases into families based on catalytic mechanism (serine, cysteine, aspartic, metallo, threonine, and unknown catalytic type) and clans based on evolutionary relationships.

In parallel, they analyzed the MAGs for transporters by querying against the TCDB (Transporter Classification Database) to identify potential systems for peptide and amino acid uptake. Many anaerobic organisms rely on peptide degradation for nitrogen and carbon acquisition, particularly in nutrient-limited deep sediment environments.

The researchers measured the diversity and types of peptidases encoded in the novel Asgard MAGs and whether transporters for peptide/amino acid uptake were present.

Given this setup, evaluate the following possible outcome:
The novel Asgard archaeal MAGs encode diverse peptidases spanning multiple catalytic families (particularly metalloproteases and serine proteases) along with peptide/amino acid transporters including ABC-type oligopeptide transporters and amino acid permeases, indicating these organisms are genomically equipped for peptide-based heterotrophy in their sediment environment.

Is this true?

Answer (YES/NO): NO